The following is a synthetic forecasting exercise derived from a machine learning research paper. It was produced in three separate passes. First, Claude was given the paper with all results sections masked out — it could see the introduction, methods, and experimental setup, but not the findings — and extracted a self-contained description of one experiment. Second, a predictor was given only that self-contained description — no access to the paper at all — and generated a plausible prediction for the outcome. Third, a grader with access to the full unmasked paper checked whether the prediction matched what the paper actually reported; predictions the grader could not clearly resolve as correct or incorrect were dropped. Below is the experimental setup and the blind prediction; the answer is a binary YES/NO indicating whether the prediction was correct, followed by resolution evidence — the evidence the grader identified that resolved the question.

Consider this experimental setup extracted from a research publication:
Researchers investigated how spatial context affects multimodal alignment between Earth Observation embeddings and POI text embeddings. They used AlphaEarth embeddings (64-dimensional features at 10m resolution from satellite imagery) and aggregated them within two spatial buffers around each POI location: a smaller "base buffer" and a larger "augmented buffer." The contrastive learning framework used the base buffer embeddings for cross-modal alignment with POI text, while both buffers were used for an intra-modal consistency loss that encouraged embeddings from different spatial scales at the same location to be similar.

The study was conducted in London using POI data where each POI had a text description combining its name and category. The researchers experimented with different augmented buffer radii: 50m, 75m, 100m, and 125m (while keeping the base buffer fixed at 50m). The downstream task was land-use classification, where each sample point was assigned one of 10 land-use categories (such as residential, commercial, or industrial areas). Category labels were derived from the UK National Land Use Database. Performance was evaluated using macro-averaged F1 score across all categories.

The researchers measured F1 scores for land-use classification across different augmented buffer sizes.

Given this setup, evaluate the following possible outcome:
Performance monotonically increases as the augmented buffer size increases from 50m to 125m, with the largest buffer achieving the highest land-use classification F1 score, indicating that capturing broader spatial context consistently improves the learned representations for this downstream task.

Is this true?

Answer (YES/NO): NO